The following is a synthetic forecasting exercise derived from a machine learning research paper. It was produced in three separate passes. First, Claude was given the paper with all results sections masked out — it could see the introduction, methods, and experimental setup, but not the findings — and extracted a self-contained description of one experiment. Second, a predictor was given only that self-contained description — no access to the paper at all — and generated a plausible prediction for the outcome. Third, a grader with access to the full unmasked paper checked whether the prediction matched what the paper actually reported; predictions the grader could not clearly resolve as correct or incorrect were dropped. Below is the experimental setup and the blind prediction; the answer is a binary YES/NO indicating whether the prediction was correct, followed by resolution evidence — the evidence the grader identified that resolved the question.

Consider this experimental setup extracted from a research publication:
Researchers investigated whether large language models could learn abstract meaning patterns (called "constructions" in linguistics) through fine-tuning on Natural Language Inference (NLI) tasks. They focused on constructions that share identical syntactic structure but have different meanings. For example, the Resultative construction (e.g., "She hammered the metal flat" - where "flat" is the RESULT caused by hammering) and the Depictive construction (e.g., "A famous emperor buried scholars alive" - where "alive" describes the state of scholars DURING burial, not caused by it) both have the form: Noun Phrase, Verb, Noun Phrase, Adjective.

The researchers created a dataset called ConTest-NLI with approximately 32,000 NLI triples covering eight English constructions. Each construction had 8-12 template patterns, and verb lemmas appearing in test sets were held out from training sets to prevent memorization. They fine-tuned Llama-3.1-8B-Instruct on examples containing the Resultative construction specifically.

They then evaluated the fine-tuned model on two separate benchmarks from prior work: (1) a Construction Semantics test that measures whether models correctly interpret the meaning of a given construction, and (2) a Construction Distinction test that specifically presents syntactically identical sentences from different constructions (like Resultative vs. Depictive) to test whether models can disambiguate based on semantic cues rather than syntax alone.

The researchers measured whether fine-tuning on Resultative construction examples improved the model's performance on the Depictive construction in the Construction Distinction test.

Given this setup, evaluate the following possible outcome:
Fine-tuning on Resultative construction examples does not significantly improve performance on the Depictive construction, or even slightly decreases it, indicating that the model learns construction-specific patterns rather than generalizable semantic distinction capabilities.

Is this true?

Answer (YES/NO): YES